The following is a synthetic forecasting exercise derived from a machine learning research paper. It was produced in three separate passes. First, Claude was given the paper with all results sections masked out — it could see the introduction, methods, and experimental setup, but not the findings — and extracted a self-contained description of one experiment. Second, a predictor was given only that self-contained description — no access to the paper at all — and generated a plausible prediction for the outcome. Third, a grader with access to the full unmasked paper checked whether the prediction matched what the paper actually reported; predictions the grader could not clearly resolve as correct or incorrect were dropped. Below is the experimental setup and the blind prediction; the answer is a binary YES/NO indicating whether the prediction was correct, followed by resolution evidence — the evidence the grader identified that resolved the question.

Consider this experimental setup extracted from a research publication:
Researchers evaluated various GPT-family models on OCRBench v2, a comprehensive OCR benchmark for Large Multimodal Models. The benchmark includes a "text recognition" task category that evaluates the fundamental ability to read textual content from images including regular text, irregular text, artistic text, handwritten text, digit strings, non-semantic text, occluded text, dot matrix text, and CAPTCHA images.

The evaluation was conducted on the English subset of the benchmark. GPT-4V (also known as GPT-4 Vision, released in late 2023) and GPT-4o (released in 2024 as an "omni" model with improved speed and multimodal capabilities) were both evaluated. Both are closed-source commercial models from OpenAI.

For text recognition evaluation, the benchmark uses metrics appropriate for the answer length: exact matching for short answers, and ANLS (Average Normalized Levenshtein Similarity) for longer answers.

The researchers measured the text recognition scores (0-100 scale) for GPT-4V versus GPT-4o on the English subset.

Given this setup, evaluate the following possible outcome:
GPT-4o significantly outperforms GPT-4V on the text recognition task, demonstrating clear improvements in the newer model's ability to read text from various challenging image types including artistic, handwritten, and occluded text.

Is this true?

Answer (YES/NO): NO